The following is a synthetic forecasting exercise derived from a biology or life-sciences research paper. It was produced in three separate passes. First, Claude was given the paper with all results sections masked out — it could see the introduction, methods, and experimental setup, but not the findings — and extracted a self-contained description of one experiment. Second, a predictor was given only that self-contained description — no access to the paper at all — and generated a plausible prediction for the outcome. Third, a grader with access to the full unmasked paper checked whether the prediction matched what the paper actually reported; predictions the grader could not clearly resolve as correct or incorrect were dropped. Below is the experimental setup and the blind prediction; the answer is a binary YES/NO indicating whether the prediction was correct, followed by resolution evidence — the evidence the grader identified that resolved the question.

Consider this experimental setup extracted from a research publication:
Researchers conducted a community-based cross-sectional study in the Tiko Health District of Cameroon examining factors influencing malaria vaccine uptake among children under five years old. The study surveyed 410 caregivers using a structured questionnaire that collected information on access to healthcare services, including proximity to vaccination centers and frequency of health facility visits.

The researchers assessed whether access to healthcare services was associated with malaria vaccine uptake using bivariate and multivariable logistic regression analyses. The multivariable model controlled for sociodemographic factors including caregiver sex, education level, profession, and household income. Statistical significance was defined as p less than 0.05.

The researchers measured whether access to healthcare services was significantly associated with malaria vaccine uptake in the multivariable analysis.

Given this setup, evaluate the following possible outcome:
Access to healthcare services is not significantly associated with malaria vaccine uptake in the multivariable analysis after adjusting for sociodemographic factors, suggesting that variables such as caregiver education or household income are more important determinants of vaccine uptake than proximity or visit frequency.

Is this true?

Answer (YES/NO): NO